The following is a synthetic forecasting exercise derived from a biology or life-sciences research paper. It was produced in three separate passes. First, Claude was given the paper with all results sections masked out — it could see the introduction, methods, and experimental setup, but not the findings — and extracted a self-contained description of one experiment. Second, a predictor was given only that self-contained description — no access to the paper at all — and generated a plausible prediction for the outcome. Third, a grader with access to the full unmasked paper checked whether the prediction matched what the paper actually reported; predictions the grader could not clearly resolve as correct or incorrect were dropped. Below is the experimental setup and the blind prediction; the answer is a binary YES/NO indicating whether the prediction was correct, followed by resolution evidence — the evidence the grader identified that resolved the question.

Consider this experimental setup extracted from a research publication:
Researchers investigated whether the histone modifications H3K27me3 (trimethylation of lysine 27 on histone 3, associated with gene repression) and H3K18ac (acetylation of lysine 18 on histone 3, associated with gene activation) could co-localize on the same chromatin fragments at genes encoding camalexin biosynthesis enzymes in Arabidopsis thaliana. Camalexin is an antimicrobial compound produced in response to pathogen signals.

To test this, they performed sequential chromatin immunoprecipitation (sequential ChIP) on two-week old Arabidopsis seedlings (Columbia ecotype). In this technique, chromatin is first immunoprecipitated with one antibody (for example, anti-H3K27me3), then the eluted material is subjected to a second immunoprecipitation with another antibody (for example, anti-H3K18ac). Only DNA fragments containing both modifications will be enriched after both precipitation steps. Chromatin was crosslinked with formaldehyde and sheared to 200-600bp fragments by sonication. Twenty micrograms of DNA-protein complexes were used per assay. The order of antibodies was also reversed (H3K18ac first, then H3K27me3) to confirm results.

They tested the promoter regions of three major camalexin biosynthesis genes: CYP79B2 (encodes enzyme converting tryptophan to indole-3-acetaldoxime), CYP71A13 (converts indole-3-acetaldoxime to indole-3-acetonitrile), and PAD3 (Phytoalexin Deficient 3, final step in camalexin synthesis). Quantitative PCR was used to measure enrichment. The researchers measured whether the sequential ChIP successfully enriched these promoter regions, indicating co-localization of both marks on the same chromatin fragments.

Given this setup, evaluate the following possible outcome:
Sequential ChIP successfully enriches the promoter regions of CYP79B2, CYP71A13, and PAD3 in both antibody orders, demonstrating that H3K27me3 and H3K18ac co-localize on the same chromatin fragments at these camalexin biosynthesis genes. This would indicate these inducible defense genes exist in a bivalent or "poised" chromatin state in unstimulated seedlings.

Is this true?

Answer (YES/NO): YES